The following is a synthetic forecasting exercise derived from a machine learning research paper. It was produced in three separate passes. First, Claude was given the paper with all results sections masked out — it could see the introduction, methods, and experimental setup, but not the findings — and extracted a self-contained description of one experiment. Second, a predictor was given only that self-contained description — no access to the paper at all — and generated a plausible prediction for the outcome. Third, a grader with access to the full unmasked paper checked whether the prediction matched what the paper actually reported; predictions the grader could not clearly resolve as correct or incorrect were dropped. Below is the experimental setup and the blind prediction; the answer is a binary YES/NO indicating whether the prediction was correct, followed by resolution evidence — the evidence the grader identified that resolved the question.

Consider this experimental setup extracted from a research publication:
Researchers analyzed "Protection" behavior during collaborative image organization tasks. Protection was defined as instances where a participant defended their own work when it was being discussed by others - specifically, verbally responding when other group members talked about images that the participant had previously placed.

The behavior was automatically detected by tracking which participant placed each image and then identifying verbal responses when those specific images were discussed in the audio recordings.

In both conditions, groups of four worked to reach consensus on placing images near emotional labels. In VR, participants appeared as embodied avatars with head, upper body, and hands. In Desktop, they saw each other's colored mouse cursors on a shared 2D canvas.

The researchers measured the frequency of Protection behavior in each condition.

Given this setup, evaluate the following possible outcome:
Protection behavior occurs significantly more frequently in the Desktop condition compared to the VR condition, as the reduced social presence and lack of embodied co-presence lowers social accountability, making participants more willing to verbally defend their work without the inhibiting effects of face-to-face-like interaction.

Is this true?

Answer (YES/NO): YES